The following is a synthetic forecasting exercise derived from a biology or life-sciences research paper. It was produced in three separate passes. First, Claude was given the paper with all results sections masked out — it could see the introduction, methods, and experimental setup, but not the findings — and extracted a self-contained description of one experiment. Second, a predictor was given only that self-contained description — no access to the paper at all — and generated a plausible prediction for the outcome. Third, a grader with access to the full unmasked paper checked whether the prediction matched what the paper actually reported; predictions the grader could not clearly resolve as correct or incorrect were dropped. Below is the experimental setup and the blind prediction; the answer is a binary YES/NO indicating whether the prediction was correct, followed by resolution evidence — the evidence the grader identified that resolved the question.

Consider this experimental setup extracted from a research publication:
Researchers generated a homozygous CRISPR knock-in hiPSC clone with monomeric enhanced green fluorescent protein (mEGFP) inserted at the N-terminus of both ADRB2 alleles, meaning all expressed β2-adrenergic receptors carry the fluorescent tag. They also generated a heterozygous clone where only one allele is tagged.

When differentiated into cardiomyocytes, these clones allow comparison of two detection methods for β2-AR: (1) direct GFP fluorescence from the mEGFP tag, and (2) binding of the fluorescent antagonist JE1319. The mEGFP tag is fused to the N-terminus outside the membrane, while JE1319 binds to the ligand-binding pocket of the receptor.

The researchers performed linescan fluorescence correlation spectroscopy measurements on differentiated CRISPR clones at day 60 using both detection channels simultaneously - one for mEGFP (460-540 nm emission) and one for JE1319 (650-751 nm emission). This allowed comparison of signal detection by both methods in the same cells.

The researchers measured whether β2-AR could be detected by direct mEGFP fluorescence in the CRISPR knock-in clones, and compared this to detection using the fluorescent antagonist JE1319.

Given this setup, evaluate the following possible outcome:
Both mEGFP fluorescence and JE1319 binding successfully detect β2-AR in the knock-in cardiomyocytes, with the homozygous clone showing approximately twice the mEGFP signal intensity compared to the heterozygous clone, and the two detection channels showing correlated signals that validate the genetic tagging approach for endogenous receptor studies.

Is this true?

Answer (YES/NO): NO